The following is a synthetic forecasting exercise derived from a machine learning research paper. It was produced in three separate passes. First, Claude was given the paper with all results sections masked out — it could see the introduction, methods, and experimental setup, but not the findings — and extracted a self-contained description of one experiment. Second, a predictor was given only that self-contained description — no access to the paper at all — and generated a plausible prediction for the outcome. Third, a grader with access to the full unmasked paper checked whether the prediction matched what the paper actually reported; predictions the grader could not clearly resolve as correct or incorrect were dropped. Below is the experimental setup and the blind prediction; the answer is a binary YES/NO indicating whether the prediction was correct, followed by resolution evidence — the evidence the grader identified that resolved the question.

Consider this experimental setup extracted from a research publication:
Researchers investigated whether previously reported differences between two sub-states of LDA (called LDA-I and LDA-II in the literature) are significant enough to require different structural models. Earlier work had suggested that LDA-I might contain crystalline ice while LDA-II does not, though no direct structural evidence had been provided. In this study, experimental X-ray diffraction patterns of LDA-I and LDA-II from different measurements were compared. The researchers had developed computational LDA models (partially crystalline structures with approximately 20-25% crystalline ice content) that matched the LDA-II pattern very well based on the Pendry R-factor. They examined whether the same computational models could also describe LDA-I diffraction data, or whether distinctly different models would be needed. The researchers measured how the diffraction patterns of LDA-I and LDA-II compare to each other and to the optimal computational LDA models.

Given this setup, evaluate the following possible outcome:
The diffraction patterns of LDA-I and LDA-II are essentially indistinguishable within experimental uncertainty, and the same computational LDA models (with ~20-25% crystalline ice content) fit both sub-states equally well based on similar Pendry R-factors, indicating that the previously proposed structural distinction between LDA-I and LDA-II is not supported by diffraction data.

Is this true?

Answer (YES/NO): YES